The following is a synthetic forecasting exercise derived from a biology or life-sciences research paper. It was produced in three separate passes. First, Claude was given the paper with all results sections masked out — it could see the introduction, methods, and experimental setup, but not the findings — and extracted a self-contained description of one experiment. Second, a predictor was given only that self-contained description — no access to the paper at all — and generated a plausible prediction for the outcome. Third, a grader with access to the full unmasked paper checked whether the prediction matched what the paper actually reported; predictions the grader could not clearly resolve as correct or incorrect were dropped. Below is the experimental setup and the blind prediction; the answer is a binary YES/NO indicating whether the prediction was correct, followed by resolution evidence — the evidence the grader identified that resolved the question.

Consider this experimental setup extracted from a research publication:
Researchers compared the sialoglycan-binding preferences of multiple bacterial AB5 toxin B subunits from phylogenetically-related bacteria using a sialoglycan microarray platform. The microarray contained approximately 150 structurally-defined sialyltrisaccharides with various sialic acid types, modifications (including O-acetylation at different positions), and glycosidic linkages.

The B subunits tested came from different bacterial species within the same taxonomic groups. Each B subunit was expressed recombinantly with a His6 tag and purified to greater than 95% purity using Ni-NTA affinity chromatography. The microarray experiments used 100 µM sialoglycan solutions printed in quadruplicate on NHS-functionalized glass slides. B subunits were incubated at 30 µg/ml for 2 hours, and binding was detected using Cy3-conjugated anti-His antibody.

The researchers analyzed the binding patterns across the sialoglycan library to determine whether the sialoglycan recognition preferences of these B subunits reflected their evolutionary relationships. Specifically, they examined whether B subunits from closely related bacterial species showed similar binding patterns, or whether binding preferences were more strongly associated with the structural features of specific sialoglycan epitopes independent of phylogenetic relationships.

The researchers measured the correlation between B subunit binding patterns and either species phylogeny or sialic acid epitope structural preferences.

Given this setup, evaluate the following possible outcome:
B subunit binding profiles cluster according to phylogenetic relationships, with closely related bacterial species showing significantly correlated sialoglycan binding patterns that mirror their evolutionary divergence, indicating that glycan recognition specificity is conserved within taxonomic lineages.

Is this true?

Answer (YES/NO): NO